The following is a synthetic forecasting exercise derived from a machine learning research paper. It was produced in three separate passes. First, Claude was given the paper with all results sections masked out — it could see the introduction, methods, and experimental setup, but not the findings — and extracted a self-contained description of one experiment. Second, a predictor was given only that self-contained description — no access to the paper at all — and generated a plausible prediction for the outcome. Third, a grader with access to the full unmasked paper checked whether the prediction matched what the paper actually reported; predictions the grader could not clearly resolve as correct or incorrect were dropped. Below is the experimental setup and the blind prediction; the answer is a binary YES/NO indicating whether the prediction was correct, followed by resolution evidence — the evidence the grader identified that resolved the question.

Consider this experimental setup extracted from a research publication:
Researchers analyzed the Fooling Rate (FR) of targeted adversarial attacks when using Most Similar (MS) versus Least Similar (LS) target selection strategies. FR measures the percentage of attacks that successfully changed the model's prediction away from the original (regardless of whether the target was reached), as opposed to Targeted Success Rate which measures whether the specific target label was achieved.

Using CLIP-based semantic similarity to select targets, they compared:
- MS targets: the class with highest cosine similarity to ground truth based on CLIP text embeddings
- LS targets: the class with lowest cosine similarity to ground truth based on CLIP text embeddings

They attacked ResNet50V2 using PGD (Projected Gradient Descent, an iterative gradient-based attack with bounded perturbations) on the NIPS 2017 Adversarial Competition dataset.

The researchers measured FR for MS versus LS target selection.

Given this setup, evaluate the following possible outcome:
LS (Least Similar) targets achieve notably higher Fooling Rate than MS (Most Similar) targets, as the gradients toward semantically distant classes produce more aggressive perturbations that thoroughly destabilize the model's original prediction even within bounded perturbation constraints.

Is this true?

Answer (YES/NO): NO